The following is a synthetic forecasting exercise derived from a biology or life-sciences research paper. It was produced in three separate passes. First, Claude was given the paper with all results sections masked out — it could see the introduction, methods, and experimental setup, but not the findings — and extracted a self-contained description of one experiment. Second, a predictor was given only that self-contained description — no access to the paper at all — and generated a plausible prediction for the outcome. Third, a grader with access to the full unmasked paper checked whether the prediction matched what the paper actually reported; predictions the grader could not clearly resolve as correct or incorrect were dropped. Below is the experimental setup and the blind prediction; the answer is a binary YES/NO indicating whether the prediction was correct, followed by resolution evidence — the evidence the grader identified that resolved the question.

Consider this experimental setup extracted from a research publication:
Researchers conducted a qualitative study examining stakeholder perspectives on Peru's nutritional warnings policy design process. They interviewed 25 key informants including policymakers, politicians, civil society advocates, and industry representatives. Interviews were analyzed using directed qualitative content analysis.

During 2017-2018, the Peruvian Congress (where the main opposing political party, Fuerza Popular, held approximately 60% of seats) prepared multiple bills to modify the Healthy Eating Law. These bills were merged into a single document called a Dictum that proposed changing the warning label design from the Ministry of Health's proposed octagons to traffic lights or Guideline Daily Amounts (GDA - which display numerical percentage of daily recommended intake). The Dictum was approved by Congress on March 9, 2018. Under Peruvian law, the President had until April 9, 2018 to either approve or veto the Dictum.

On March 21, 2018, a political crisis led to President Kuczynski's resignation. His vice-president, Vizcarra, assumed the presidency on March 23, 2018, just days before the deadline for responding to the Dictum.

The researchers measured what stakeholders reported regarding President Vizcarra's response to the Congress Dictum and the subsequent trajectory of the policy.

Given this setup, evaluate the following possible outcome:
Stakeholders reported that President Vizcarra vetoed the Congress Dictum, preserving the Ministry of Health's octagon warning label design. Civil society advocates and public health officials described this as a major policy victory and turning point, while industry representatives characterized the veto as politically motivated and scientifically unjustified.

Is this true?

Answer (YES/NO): NO